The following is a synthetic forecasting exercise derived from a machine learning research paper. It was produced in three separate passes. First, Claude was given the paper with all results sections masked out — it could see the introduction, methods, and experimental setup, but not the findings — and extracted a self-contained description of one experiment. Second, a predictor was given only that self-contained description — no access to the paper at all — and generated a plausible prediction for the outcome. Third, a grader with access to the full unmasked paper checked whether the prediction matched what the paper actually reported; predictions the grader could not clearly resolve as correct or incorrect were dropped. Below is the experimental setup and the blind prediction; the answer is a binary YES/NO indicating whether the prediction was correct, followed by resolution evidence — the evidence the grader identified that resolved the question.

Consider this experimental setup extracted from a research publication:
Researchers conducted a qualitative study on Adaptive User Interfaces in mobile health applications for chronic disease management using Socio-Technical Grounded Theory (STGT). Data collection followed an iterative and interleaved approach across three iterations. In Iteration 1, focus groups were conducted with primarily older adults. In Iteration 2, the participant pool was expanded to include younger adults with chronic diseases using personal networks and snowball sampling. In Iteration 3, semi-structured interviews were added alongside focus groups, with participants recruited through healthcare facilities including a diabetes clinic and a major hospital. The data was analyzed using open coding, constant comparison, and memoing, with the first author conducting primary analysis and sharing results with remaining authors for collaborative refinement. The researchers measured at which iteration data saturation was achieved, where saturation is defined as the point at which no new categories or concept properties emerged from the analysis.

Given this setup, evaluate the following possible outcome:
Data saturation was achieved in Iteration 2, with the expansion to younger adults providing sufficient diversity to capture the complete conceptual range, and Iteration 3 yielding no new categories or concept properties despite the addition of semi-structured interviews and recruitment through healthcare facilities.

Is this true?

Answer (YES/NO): NO